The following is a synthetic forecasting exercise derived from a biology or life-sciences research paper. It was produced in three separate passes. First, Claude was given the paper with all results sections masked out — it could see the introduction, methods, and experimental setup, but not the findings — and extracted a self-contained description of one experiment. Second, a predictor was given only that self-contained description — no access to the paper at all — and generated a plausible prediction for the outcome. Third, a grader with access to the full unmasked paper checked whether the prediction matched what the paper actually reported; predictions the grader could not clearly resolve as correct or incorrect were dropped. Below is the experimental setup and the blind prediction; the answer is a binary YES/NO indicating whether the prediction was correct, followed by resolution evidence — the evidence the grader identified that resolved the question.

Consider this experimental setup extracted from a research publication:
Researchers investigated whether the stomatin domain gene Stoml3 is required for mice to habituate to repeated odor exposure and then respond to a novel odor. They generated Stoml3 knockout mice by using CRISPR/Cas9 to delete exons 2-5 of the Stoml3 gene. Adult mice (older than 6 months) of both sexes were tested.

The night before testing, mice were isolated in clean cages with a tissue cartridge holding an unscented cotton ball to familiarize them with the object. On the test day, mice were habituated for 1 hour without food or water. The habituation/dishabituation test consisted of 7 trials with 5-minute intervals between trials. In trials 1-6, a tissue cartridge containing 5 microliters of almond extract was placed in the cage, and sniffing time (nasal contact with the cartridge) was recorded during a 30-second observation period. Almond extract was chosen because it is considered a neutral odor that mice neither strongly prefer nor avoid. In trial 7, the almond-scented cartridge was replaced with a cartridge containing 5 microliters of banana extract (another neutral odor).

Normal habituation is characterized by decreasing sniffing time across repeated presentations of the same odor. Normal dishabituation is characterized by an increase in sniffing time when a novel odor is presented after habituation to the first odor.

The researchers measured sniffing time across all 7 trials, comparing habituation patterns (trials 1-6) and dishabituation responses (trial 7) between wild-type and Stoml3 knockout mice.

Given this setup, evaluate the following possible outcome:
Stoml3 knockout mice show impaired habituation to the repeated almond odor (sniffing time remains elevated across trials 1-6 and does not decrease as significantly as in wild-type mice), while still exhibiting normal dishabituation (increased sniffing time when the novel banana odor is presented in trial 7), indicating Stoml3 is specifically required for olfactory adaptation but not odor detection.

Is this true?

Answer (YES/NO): NO